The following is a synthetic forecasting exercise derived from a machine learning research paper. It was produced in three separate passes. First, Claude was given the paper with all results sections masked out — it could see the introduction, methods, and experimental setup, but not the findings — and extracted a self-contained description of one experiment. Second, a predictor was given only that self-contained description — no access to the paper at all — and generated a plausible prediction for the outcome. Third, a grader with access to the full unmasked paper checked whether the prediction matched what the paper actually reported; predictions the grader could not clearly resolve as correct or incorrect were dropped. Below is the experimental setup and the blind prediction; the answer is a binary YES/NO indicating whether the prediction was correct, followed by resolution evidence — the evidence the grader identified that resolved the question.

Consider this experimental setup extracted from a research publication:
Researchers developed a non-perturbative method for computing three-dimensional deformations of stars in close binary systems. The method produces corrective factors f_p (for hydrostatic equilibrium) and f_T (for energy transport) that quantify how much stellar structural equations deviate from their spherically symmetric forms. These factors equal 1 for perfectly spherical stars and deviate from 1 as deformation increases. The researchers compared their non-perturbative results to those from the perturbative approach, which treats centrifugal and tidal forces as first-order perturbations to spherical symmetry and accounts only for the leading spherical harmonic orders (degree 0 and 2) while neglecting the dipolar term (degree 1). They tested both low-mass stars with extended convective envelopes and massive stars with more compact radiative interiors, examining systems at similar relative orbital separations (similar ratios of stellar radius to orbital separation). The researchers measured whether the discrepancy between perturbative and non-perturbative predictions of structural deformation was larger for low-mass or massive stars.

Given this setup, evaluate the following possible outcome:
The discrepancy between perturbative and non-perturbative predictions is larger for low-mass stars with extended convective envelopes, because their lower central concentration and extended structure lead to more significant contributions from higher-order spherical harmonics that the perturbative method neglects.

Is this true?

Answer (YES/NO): NO